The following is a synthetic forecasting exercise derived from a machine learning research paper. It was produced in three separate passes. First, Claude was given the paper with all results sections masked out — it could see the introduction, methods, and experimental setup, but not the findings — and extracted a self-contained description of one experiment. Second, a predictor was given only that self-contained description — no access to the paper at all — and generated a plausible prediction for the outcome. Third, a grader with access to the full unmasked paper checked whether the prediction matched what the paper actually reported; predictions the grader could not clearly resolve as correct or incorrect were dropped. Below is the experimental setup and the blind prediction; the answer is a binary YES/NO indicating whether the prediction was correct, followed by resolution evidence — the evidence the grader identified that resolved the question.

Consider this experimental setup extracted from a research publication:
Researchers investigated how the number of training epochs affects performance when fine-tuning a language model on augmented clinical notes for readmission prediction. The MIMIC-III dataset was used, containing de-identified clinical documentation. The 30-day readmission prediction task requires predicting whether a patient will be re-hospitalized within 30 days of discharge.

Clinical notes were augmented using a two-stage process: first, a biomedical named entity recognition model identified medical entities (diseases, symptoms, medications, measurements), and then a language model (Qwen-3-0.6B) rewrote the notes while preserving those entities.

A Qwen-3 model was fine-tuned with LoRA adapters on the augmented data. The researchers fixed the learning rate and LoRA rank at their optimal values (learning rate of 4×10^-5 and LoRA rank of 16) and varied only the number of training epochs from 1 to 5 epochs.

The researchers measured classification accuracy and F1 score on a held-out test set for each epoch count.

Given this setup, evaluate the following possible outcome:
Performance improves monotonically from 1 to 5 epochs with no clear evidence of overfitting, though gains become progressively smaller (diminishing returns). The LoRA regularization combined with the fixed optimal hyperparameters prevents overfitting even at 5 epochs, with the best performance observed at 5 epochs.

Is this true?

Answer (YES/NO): NO